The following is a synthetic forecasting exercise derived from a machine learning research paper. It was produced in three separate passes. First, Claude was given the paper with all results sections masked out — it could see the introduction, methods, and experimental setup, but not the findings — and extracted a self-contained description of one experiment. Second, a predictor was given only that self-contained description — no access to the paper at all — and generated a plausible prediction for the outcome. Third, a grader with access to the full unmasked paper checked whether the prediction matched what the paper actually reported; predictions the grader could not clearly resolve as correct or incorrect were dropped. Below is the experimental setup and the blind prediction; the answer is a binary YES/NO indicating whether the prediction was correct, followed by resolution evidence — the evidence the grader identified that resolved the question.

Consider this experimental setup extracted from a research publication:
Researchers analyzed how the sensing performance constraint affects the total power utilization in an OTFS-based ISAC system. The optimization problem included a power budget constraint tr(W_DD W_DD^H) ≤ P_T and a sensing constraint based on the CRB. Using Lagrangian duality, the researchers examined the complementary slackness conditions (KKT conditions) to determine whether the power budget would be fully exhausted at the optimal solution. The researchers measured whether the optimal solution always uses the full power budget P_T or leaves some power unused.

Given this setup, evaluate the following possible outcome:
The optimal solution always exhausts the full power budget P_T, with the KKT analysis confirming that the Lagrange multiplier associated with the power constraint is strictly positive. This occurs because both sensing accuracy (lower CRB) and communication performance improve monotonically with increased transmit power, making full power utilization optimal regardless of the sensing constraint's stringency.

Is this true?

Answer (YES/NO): YES